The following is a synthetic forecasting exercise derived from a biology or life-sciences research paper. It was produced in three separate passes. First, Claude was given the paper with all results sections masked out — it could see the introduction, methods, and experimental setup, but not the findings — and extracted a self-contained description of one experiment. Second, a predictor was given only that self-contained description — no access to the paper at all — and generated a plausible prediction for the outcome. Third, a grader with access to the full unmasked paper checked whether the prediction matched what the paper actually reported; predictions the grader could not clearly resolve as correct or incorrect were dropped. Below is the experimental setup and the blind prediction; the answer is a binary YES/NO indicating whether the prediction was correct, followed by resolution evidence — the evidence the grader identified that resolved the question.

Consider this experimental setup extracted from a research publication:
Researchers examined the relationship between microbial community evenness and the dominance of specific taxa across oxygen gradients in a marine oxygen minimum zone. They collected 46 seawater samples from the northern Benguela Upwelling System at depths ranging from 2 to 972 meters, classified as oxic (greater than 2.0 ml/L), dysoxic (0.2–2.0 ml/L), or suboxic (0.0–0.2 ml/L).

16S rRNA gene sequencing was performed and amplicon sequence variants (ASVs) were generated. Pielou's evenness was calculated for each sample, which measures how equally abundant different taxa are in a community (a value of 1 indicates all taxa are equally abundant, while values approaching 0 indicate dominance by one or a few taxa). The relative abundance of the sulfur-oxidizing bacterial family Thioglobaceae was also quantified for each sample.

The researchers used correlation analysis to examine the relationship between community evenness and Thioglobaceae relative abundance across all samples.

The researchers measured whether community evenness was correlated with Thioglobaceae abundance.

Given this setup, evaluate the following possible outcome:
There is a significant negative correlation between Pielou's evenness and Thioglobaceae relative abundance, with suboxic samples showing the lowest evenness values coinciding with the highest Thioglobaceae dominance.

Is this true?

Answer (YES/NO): YES